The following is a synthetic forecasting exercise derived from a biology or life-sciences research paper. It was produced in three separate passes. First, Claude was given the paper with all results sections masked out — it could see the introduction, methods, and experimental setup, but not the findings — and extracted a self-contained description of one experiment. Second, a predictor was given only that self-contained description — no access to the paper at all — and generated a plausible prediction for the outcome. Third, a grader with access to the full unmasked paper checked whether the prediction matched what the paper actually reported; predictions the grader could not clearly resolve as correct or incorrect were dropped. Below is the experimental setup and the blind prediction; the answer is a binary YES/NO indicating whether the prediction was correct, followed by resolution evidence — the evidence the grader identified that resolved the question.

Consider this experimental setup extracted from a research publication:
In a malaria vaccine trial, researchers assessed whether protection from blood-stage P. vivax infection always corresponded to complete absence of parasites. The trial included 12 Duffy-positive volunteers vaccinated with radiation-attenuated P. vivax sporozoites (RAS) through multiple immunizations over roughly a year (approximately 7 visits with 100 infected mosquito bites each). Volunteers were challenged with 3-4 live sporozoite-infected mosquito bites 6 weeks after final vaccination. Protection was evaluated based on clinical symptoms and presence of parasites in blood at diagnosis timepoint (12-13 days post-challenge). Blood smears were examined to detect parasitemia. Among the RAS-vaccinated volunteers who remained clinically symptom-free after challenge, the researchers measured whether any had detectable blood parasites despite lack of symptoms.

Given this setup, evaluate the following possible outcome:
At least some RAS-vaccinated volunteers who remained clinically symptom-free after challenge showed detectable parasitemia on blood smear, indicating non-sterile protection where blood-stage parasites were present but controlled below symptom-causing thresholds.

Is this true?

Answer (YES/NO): YES